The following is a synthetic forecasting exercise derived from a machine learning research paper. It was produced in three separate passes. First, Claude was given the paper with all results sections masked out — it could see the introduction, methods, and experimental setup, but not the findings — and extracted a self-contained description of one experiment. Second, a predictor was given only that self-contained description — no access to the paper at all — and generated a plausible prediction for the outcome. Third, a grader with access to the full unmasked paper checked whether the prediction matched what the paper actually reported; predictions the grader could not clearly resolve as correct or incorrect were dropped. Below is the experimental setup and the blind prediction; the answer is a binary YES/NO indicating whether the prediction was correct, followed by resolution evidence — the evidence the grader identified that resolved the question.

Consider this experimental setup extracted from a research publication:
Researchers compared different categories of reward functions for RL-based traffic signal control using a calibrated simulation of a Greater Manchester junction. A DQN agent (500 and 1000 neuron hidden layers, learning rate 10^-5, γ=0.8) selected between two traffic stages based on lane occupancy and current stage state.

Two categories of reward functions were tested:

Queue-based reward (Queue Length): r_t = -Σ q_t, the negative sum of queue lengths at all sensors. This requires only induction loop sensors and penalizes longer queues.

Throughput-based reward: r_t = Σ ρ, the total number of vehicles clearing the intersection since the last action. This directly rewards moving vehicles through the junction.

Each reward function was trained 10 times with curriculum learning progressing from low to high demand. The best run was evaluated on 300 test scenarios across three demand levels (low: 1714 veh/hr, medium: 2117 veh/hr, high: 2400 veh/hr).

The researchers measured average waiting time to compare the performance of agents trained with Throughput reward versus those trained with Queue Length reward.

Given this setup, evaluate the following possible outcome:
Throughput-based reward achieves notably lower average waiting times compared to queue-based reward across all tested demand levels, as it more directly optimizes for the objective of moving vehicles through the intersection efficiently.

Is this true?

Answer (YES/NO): NO